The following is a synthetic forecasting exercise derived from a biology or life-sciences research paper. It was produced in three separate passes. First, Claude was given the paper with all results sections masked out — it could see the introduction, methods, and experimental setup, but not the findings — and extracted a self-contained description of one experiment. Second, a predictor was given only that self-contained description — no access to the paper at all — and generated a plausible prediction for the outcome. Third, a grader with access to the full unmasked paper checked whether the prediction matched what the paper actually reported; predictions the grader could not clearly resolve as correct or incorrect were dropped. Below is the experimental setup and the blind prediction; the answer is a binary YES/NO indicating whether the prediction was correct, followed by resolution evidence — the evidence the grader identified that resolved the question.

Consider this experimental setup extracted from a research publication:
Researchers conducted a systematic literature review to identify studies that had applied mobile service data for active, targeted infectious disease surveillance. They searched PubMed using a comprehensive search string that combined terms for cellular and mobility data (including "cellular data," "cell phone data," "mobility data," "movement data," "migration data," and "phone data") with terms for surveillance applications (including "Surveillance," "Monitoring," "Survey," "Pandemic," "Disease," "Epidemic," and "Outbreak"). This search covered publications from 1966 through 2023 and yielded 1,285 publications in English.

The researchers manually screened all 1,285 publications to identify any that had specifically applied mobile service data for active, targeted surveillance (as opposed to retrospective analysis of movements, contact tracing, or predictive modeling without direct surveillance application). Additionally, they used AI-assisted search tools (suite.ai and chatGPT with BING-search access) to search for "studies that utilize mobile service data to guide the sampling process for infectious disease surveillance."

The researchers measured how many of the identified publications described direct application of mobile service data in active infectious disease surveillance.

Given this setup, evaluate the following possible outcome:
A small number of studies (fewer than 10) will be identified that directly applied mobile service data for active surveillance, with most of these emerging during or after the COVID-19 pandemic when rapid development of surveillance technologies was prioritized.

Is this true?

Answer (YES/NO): NO